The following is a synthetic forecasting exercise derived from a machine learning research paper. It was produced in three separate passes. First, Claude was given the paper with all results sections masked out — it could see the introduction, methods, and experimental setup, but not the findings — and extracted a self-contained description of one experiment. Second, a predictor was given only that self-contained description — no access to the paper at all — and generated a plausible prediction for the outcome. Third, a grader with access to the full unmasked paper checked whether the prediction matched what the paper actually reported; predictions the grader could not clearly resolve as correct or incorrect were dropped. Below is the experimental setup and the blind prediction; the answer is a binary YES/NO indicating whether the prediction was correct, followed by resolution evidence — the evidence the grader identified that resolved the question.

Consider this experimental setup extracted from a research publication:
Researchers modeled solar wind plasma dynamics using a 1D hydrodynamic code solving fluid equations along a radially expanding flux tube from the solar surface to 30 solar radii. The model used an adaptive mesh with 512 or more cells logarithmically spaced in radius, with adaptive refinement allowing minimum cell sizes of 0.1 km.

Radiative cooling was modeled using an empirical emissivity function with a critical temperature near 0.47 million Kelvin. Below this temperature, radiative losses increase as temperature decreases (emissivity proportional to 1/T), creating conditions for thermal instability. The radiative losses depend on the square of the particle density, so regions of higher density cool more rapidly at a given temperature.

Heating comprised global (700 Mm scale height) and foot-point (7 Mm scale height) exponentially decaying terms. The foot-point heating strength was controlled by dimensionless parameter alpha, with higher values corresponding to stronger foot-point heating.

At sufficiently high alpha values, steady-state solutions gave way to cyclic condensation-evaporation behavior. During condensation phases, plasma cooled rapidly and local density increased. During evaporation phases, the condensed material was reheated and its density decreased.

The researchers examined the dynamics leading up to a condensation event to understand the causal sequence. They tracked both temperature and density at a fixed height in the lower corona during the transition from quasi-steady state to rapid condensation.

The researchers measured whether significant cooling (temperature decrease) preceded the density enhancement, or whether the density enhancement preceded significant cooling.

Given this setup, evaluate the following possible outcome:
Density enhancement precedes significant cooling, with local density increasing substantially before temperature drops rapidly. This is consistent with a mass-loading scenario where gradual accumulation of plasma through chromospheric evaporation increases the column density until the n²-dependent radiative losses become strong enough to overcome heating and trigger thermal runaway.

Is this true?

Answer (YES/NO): YES